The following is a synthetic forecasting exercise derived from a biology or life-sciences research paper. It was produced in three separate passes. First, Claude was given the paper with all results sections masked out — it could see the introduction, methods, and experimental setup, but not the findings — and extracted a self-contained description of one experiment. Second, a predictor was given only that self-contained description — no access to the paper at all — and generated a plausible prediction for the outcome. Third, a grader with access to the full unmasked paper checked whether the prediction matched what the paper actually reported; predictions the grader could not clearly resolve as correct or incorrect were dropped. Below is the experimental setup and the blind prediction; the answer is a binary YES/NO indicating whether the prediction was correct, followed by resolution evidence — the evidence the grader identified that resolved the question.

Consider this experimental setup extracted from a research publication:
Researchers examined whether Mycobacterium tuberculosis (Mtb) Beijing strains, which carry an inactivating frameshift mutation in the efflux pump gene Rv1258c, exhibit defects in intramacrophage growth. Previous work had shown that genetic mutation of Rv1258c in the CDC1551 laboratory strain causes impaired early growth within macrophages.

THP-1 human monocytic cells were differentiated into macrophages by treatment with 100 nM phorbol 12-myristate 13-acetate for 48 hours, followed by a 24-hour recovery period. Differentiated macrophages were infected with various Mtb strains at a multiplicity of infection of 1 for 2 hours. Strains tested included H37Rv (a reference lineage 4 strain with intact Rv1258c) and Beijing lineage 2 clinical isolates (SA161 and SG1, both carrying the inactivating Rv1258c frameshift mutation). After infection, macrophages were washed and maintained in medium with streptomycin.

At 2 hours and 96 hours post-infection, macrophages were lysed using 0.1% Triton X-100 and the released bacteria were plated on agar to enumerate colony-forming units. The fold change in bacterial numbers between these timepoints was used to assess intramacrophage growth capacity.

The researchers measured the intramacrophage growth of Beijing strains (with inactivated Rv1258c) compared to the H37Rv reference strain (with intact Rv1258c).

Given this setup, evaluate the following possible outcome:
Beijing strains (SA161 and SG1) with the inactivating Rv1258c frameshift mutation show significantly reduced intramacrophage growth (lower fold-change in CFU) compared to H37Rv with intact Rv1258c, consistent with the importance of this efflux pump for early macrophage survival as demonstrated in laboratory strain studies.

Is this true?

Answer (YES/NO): NO